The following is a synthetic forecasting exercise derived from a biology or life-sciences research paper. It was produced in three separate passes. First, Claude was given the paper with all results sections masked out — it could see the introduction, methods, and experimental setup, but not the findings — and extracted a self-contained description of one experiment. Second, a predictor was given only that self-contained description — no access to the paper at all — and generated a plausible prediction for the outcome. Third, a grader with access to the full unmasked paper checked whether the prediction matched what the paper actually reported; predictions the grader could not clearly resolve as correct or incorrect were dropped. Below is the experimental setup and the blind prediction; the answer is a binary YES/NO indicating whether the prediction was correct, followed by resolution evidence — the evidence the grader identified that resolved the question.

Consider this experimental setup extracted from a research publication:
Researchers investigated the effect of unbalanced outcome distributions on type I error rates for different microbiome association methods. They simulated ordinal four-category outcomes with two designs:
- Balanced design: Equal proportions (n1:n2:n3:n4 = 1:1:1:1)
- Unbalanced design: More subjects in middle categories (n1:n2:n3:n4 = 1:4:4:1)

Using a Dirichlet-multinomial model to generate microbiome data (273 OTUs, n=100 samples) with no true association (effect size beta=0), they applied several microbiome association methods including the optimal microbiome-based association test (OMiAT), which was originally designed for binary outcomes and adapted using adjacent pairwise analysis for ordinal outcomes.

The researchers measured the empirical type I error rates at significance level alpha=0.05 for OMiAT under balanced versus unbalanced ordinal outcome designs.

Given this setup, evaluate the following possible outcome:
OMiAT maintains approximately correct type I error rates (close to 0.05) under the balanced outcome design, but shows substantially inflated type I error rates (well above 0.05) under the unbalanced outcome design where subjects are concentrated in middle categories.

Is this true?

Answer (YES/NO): YES